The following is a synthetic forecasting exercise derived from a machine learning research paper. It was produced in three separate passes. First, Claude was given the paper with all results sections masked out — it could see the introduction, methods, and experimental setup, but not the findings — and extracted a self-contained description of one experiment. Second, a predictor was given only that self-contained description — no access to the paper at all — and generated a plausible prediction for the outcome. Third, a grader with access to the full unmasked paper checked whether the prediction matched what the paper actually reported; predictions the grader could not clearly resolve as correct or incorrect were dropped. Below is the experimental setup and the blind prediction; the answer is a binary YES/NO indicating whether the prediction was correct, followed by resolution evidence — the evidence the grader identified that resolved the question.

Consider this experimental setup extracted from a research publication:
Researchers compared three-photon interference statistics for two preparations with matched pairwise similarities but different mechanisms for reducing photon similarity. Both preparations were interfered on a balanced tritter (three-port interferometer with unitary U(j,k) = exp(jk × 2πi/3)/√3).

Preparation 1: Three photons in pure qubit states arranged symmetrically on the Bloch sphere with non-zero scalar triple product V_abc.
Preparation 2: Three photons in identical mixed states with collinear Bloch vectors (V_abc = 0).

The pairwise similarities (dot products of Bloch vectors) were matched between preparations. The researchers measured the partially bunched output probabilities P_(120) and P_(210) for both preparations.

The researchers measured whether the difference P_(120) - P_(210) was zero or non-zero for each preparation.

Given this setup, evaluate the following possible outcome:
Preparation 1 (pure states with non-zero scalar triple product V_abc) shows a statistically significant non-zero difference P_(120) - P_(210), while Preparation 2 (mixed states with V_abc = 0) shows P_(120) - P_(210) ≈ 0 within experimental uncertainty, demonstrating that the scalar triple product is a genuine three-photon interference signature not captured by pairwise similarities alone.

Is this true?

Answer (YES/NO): YES